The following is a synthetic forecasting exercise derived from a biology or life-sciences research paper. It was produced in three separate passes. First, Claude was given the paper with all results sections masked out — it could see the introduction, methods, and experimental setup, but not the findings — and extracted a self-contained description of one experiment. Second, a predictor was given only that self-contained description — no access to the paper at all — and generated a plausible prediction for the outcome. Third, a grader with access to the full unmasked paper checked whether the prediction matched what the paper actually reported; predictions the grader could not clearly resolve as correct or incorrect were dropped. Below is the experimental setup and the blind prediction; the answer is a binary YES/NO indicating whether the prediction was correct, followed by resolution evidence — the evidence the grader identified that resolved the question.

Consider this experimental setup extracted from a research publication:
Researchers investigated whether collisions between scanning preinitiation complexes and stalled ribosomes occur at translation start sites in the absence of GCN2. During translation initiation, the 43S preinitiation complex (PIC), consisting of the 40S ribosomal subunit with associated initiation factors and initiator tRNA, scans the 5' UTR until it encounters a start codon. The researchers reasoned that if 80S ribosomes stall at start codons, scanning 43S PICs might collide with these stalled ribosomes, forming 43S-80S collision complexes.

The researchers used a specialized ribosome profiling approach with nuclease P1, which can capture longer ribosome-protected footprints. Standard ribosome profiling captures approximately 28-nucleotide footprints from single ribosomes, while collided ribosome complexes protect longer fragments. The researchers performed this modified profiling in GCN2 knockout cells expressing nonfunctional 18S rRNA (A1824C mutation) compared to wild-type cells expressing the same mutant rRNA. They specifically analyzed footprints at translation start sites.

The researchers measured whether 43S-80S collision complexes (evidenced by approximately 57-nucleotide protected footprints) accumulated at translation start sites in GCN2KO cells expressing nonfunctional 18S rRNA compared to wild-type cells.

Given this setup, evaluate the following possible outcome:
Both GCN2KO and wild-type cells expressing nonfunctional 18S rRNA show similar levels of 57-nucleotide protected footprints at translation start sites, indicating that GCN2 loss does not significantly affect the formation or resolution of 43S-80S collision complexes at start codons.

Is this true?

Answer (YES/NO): NO